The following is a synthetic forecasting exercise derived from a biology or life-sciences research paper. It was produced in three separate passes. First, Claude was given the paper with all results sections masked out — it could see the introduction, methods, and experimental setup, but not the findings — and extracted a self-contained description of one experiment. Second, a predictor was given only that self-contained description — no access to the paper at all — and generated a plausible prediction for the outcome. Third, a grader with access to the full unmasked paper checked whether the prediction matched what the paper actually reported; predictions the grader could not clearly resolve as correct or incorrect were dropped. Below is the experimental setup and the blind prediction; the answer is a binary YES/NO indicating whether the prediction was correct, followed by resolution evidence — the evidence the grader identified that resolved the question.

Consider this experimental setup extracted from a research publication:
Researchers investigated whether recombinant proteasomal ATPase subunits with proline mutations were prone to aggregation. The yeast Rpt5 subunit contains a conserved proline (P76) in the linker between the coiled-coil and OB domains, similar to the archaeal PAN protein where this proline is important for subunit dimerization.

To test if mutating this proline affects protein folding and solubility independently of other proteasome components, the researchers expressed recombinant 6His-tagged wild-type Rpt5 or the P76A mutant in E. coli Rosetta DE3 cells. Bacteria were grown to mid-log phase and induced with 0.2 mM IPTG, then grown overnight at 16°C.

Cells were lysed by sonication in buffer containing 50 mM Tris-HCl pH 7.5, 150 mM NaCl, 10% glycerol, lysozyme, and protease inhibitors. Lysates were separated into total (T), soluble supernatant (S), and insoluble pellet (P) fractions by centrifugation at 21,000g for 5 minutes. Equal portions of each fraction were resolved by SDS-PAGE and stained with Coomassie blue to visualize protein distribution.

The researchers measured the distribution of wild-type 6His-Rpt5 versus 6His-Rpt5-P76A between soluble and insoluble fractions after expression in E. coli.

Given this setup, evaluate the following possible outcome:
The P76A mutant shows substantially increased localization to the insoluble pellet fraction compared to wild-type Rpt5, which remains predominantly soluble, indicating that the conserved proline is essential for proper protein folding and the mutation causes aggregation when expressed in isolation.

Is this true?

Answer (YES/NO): YES